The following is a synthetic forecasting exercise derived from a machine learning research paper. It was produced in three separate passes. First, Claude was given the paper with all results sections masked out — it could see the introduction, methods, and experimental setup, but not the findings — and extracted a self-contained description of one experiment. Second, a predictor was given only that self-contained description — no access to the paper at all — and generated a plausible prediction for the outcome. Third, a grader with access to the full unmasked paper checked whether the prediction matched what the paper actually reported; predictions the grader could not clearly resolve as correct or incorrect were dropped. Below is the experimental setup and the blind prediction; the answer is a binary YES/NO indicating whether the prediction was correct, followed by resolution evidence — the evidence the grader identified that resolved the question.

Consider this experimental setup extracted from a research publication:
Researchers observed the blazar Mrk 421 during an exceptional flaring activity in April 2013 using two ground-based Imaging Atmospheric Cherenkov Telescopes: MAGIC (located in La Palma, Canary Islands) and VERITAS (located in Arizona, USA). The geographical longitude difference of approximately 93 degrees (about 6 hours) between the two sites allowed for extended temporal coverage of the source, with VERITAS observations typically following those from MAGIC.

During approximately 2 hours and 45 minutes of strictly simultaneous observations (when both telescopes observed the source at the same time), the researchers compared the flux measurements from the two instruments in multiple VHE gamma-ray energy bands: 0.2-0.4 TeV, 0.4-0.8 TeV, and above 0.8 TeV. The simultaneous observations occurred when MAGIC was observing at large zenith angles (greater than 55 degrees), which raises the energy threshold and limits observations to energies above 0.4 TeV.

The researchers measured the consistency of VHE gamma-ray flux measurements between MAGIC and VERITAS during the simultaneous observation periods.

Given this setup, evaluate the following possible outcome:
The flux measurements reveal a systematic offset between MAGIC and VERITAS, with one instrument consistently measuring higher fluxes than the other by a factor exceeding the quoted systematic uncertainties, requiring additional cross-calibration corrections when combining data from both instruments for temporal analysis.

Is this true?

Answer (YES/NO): NO